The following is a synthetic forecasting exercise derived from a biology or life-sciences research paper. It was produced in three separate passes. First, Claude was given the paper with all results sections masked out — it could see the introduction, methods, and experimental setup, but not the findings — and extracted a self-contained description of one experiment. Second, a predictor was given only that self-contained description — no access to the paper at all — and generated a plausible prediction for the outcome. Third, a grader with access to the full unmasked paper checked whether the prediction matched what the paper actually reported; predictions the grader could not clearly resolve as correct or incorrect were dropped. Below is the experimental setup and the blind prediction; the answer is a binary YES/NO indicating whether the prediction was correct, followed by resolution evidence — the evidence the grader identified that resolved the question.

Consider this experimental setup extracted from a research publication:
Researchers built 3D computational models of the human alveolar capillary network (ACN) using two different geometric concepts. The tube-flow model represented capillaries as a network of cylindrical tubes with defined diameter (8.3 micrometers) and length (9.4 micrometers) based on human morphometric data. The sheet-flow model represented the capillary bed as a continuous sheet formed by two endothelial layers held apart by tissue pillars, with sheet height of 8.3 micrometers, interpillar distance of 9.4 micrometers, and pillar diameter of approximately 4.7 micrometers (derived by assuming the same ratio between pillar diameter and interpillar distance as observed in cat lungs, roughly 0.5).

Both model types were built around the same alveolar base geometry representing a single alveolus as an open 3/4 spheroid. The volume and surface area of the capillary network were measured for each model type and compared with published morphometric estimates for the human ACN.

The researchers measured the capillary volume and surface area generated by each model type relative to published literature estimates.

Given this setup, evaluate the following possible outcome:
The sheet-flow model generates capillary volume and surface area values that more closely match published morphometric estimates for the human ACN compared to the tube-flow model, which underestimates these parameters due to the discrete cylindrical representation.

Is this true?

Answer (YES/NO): NO